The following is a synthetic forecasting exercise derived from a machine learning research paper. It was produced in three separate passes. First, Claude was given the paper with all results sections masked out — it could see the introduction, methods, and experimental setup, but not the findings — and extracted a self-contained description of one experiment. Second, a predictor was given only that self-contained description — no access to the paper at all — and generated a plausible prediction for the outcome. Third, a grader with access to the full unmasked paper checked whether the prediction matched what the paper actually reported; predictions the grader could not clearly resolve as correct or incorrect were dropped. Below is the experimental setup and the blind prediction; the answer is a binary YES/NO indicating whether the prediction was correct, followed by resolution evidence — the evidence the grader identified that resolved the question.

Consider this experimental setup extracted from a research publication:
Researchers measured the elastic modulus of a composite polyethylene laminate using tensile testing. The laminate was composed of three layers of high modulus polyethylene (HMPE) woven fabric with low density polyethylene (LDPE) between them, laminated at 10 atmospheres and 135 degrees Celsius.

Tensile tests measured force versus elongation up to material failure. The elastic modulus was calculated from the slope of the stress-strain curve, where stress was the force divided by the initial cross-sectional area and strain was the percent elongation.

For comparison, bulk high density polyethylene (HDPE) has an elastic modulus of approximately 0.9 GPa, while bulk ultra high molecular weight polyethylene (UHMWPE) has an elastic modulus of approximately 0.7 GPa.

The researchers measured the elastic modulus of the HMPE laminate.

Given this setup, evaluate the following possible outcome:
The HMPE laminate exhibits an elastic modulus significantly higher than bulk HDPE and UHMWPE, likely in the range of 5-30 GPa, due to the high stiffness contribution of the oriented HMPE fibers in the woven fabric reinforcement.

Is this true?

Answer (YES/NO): NO